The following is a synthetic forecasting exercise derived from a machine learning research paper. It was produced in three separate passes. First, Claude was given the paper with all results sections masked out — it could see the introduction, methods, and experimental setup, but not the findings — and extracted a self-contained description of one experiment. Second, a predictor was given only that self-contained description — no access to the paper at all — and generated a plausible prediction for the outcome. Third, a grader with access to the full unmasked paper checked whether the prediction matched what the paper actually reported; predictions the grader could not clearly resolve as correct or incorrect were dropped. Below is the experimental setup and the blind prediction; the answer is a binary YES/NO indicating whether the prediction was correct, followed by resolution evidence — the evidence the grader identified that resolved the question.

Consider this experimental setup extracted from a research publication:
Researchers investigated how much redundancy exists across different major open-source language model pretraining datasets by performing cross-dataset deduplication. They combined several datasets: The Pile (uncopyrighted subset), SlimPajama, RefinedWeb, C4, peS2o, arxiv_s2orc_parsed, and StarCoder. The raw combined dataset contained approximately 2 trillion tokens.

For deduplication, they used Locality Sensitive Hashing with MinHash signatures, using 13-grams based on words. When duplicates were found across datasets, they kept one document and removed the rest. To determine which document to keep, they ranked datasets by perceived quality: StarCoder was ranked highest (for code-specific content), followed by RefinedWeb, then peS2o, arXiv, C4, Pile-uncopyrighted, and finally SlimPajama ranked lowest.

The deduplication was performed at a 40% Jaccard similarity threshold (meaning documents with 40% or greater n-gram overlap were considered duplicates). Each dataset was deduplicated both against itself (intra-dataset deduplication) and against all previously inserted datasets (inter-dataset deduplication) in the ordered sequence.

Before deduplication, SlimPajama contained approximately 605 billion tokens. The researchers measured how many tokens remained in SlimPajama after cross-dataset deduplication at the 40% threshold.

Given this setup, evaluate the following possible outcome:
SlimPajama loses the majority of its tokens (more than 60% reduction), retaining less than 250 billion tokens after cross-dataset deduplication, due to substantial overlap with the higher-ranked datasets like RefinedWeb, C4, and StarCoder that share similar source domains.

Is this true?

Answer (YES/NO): NO